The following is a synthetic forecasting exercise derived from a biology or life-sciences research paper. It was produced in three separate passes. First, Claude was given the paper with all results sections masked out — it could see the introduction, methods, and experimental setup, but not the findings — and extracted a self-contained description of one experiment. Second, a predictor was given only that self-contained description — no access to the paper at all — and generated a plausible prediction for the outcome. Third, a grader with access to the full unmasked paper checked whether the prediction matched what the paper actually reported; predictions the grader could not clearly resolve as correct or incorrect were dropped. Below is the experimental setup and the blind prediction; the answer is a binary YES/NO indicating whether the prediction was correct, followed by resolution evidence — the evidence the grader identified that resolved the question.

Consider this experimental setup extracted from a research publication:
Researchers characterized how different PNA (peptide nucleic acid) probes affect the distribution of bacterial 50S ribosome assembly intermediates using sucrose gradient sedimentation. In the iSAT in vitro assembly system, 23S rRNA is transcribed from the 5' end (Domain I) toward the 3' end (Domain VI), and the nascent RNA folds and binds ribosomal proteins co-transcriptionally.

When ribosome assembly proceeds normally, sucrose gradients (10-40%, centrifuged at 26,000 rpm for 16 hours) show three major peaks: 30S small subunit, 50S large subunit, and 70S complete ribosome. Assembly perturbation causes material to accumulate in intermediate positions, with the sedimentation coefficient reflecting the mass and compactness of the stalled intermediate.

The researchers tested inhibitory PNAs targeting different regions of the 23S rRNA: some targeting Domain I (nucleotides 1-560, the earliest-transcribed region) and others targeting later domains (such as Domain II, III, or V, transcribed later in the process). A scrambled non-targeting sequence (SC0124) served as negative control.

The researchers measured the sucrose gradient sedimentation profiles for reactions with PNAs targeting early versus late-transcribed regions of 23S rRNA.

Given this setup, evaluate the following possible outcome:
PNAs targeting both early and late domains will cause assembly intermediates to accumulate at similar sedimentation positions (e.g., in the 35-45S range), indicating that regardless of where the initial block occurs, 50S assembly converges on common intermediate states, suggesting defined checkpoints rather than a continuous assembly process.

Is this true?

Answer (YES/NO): NO